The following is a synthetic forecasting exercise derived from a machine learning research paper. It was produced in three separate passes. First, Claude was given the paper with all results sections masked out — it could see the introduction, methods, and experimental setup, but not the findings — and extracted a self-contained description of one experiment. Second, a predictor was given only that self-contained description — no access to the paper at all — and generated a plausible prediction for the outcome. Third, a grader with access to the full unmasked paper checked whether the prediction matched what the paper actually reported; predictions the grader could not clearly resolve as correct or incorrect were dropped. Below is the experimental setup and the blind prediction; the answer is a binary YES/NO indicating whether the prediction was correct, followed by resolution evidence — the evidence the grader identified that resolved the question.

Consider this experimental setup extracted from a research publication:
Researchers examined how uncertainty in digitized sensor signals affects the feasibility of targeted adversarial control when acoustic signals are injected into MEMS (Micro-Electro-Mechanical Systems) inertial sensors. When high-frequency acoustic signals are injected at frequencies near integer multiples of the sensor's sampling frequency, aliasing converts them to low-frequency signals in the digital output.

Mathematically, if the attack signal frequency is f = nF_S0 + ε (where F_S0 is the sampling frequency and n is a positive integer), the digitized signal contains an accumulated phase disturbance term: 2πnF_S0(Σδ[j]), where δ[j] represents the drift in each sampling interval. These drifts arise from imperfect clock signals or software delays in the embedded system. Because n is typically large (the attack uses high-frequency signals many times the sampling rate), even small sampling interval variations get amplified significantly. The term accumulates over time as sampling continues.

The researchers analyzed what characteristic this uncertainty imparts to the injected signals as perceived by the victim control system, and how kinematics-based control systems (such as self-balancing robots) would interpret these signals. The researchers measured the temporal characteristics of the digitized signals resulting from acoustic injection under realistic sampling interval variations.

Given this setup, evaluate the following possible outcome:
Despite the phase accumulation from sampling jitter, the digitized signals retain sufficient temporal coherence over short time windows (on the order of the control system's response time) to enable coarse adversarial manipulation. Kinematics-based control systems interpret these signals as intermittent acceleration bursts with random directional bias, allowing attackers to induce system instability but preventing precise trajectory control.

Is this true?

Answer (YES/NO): NO